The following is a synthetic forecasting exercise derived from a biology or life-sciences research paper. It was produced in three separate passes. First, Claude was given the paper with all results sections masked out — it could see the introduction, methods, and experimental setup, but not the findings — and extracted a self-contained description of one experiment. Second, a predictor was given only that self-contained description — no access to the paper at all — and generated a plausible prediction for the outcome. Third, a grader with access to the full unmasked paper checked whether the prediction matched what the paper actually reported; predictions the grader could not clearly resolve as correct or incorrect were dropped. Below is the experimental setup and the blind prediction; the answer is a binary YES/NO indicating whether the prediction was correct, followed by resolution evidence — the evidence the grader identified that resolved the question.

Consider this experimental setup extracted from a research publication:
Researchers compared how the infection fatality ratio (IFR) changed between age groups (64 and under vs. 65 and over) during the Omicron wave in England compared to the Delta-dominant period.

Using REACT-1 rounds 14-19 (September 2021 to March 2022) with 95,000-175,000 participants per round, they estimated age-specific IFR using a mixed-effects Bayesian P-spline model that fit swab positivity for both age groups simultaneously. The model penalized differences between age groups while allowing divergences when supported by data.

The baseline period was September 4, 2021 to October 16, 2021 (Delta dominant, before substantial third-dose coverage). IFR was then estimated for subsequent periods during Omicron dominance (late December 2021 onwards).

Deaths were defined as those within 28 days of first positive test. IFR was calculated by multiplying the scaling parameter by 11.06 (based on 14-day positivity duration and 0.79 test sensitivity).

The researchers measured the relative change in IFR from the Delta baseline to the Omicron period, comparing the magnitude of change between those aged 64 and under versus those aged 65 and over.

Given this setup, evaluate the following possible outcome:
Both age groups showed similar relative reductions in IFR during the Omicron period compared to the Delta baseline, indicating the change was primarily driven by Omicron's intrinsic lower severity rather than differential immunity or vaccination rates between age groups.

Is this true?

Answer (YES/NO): NO